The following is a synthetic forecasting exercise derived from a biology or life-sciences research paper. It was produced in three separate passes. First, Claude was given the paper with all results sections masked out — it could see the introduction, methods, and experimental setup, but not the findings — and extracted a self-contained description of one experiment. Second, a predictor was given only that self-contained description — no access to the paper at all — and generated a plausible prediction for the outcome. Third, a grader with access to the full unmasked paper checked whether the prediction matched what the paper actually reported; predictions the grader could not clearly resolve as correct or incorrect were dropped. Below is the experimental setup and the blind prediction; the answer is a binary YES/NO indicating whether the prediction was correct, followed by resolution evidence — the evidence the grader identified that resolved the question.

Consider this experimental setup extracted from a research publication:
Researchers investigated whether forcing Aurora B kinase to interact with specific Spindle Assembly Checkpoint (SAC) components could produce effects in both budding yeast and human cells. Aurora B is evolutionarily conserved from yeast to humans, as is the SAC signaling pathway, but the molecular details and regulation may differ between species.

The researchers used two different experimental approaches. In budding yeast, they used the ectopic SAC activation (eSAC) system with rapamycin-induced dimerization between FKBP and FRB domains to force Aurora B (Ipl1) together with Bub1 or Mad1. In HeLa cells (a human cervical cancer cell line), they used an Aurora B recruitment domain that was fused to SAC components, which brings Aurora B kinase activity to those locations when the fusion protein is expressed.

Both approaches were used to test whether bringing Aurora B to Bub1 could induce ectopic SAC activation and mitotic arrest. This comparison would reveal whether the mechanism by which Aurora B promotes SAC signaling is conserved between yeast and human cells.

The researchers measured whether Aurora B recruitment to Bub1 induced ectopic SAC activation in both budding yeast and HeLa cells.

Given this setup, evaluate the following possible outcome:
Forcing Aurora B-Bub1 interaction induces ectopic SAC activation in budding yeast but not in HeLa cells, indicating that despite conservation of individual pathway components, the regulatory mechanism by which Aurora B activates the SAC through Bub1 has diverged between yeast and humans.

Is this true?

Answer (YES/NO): NO